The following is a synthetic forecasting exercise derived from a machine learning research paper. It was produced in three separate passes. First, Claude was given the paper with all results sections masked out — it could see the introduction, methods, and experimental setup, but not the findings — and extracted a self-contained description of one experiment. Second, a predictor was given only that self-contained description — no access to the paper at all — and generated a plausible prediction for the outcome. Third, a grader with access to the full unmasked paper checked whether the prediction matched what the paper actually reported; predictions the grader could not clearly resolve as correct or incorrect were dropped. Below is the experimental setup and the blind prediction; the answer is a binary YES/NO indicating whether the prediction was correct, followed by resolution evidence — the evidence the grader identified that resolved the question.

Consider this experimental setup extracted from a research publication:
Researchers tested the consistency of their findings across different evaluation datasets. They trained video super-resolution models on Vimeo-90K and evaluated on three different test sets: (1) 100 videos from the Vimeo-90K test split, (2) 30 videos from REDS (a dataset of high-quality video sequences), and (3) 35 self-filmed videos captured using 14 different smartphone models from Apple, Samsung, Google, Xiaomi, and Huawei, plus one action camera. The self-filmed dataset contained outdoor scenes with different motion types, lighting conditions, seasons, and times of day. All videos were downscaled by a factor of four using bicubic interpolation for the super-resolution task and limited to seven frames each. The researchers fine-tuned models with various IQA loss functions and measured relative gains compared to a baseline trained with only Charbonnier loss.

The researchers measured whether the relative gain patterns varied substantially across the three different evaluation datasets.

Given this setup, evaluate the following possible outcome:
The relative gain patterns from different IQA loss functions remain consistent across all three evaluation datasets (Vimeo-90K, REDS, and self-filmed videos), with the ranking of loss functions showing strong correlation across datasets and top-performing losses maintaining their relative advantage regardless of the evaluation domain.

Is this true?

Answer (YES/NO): YES